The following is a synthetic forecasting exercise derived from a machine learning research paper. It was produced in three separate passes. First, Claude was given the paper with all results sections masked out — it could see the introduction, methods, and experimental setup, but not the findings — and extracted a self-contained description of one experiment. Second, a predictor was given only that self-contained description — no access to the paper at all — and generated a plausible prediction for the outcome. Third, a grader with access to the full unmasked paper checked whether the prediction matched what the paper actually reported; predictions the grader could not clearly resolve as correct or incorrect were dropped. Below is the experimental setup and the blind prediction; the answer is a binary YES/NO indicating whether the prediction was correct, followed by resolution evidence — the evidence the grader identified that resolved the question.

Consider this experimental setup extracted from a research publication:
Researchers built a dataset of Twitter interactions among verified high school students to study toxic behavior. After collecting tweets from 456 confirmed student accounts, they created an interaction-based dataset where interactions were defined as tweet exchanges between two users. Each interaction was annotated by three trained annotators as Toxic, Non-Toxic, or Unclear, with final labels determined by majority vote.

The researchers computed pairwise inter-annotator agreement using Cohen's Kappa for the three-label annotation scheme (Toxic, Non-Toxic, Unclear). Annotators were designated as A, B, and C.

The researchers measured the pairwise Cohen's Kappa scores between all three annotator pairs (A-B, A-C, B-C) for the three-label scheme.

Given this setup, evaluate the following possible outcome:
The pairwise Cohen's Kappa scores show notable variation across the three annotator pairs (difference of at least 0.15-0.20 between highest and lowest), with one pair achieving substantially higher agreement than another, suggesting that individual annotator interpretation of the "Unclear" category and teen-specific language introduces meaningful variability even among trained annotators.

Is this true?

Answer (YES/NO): YES